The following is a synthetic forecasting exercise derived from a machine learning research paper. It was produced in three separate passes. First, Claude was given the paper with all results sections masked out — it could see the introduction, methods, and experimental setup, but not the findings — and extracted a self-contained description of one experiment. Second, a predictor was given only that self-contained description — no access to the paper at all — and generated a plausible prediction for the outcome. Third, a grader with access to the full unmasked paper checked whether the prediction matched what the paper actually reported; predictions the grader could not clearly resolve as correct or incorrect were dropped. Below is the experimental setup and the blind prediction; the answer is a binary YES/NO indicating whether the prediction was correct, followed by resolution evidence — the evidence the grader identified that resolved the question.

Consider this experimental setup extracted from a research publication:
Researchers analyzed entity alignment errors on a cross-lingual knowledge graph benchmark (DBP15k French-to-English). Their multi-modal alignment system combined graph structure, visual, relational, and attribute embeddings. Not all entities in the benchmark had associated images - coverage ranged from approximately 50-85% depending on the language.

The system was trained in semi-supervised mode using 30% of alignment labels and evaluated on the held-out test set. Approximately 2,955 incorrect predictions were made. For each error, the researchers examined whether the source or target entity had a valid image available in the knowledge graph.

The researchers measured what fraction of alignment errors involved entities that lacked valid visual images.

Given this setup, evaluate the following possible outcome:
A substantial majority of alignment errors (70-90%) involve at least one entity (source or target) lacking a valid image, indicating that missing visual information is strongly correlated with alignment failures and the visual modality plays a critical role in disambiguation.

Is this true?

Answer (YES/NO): NO